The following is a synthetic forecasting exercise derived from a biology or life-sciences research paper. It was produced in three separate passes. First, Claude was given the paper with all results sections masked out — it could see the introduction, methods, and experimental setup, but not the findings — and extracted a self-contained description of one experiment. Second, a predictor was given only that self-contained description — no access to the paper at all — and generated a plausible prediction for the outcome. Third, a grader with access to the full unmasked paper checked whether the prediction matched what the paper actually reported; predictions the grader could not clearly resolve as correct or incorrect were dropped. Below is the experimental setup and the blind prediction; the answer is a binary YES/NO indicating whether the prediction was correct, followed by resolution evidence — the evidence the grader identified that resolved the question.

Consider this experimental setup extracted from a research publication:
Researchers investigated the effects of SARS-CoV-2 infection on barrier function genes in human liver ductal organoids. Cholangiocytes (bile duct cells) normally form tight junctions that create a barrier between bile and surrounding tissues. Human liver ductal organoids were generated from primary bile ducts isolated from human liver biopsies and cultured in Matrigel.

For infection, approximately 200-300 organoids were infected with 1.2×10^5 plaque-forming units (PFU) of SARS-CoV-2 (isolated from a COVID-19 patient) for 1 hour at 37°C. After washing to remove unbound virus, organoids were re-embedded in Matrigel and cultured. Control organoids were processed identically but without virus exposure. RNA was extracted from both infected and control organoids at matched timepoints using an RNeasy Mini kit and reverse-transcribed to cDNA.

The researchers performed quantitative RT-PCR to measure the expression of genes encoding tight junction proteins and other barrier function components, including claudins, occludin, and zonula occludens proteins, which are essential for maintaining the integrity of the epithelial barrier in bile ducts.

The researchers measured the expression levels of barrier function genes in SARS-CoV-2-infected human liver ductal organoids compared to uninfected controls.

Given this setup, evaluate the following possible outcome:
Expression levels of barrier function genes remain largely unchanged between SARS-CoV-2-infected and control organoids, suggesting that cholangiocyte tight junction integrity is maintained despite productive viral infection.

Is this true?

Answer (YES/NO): NO